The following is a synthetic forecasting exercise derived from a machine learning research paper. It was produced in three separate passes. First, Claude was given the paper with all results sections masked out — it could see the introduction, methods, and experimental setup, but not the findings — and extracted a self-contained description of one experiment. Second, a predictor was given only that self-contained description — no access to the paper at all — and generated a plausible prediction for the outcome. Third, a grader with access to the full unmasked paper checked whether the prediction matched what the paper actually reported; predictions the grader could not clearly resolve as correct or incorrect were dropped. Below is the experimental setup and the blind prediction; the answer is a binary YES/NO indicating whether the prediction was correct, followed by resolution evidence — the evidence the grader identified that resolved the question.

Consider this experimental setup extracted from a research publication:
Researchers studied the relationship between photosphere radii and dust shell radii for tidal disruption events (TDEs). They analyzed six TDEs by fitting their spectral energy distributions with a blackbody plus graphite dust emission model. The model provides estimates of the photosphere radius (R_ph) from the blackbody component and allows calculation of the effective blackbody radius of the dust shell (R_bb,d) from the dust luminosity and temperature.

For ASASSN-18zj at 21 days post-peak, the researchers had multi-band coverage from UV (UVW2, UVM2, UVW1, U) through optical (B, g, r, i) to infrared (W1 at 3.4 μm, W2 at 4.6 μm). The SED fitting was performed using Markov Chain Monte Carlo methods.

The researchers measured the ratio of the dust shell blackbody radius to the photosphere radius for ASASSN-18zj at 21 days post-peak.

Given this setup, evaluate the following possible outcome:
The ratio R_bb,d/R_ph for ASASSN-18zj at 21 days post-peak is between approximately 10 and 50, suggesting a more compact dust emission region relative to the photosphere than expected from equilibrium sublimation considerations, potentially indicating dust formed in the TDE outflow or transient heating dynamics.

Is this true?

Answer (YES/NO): YES